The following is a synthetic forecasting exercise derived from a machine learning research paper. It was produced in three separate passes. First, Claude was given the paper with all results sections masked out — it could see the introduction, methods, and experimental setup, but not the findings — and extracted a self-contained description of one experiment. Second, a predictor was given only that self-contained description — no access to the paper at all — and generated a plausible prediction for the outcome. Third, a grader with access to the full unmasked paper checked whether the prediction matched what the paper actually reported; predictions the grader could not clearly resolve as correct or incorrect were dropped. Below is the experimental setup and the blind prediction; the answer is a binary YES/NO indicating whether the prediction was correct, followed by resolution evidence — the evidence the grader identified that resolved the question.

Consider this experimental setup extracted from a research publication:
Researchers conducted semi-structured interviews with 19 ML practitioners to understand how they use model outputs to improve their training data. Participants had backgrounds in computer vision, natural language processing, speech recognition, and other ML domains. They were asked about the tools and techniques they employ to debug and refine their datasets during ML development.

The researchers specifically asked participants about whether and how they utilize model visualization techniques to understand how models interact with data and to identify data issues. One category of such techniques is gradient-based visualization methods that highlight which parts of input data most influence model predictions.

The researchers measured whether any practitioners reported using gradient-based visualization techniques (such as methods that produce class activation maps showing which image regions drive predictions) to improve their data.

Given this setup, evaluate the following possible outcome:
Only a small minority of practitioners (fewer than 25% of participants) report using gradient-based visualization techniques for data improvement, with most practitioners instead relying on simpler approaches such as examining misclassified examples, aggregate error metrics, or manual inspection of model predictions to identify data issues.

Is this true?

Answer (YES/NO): YES